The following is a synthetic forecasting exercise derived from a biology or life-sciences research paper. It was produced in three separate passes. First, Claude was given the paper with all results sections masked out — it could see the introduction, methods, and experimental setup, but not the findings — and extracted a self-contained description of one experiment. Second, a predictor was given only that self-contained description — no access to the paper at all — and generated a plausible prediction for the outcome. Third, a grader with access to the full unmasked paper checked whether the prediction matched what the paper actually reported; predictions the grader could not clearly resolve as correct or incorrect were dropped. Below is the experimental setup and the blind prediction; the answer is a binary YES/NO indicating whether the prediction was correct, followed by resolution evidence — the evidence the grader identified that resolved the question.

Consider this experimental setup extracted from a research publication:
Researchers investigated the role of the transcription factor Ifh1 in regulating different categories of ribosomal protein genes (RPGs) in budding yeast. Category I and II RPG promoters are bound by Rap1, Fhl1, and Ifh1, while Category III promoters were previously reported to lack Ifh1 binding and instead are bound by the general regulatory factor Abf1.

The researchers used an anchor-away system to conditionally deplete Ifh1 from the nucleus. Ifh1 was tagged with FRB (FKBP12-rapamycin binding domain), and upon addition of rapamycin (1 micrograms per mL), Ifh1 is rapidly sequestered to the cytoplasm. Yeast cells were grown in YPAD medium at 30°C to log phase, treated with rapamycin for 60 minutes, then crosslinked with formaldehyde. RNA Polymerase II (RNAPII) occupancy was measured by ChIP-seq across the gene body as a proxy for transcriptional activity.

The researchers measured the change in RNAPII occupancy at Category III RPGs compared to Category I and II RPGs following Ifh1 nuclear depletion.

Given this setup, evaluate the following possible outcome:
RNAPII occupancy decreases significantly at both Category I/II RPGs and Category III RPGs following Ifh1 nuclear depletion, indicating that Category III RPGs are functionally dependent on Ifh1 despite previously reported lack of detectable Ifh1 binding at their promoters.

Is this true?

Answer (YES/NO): YES